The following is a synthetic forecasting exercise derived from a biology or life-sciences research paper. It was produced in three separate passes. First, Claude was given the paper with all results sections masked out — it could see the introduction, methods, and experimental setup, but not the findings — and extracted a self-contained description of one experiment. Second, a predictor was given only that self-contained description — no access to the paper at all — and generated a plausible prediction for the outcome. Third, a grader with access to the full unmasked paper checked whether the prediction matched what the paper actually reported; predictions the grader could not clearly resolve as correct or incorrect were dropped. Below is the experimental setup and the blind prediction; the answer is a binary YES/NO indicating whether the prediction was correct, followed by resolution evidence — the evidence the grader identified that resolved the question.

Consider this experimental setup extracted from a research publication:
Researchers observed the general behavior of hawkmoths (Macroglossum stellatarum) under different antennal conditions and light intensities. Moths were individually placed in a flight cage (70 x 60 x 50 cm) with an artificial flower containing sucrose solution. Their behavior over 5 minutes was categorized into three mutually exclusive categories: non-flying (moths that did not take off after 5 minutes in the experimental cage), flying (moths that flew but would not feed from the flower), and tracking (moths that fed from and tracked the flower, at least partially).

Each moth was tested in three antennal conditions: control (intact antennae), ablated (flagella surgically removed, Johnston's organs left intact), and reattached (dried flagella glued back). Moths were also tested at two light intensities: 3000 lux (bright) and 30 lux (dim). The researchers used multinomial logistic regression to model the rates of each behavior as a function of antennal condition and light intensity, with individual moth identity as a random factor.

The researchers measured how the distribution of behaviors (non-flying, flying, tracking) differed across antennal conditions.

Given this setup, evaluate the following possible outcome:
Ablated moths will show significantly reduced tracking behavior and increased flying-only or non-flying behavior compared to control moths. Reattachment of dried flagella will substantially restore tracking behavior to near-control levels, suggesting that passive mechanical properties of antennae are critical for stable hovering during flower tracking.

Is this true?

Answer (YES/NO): YES